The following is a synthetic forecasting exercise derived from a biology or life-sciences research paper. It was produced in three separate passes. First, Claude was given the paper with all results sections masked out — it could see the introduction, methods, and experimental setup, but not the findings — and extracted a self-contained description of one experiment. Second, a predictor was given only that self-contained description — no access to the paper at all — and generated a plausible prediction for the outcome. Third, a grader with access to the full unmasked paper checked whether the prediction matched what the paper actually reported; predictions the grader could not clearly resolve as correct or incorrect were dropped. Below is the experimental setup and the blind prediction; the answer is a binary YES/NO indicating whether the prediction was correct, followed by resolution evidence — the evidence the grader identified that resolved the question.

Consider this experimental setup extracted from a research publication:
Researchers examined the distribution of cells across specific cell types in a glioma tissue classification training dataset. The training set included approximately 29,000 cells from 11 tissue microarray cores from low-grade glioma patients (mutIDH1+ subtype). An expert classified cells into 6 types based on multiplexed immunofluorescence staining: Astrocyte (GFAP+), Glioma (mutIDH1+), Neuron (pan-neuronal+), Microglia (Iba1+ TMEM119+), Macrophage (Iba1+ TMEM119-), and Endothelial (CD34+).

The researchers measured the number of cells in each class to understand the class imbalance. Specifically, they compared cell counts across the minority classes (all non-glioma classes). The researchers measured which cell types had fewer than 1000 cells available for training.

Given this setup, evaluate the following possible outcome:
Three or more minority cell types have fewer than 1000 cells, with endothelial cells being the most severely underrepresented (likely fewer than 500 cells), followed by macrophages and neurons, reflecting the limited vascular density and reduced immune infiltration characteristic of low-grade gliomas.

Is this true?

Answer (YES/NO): NO